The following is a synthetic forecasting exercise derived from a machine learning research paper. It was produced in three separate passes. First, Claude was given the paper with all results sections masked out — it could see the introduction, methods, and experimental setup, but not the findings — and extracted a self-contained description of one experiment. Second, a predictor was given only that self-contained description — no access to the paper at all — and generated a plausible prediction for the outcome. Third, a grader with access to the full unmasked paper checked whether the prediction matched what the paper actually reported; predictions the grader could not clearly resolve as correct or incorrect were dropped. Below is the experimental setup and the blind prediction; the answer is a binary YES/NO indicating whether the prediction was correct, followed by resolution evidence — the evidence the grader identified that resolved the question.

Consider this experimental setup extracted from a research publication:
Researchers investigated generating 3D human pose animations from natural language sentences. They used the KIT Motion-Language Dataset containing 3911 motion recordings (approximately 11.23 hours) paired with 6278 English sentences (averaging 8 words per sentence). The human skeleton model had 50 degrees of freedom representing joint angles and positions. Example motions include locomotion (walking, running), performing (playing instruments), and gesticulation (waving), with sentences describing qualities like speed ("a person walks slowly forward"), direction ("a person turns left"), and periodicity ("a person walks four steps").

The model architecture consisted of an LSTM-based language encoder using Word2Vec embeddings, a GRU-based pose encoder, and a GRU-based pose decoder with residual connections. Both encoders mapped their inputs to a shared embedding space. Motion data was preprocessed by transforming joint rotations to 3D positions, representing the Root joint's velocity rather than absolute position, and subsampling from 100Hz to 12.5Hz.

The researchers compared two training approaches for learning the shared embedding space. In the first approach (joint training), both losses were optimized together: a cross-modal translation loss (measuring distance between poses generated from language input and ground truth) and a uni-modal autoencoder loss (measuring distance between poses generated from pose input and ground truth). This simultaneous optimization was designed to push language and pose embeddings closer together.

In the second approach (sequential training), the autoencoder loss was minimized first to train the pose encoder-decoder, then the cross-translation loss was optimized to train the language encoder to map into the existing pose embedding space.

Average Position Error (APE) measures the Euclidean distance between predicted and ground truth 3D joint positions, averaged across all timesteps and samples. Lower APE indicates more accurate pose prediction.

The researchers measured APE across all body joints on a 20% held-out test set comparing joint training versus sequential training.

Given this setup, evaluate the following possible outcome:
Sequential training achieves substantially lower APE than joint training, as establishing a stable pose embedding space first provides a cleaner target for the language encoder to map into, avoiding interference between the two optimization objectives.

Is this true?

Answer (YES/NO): NO